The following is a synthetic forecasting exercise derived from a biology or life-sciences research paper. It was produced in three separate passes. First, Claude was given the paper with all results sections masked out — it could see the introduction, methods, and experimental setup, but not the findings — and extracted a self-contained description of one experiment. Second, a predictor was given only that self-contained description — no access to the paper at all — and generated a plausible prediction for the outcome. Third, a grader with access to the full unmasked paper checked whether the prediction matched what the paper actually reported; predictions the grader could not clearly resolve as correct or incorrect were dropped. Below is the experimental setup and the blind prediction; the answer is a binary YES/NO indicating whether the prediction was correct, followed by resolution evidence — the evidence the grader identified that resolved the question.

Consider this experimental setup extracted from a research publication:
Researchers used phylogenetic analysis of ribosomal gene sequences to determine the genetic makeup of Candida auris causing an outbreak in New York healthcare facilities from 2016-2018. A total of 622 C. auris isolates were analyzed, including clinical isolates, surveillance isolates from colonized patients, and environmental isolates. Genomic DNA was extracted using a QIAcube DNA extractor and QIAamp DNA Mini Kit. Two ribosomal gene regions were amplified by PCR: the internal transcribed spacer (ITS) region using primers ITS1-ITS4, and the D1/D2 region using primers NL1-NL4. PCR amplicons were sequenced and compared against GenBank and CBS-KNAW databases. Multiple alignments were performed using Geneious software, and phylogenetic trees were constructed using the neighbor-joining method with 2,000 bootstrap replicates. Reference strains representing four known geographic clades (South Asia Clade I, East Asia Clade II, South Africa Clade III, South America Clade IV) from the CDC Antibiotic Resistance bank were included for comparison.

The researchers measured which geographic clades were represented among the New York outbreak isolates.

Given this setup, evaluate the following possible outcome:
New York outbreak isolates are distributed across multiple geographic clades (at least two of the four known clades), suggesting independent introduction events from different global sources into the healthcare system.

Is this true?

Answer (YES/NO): YES